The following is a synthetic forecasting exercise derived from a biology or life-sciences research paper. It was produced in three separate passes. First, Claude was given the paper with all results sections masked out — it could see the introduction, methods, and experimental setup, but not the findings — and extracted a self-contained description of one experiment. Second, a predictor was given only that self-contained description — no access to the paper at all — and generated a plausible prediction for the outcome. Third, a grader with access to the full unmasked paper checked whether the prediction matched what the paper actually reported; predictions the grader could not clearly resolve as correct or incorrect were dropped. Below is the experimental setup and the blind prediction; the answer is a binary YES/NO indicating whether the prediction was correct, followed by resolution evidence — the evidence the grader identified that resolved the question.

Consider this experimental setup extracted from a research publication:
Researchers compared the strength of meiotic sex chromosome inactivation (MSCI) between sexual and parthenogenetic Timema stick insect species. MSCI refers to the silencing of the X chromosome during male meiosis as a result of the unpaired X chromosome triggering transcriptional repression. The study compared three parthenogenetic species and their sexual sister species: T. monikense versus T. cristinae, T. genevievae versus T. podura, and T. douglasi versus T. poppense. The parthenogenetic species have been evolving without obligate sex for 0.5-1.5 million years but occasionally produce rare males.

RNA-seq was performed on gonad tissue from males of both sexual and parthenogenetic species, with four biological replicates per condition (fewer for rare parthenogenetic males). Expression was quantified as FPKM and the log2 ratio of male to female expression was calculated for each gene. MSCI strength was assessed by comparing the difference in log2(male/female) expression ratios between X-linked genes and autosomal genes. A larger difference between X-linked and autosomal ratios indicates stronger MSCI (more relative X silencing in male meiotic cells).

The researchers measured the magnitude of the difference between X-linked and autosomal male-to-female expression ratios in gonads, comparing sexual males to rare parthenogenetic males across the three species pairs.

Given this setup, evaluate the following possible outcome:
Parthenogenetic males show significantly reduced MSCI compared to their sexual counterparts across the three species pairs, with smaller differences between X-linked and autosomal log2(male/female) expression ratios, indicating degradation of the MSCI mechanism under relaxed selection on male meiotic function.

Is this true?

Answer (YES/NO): NO